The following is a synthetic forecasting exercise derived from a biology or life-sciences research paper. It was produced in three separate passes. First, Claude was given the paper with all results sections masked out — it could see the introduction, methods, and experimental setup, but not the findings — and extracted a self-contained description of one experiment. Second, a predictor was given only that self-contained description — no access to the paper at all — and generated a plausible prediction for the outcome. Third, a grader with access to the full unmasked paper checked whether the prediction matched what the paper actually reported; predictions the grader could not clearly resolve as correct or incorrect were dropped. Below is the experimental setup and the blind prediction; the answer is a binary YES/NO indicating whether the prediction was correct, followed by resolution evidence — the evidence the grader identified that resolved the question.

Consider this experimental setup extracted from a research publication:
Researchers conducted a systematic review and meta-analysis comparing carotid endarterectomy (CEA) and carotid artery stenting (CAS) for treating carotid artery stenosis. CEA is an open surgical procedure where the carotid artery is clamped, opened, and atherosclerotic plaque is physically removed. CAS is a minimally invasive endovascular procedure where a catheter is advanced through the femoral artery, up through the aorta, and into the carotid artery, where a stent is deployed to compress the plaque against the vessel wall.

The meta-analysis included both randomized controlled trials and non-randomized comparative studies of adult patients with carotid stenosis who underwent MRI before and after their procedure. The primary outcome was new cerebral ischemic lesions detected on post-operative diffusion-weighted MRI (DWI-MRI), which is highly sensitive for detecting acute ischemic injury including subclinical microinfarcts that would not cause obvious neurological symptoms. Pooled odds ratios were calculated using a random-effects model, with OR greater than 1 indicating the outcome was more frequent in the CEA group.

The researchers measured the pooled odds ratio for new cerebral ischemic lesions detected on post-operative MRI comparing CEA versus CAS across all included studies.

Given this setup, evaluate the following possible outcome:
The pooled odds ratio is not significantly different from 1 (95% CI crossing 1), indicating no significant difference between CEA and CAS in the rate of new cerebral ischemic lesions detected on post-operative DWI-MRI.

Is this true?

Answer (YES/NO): NO